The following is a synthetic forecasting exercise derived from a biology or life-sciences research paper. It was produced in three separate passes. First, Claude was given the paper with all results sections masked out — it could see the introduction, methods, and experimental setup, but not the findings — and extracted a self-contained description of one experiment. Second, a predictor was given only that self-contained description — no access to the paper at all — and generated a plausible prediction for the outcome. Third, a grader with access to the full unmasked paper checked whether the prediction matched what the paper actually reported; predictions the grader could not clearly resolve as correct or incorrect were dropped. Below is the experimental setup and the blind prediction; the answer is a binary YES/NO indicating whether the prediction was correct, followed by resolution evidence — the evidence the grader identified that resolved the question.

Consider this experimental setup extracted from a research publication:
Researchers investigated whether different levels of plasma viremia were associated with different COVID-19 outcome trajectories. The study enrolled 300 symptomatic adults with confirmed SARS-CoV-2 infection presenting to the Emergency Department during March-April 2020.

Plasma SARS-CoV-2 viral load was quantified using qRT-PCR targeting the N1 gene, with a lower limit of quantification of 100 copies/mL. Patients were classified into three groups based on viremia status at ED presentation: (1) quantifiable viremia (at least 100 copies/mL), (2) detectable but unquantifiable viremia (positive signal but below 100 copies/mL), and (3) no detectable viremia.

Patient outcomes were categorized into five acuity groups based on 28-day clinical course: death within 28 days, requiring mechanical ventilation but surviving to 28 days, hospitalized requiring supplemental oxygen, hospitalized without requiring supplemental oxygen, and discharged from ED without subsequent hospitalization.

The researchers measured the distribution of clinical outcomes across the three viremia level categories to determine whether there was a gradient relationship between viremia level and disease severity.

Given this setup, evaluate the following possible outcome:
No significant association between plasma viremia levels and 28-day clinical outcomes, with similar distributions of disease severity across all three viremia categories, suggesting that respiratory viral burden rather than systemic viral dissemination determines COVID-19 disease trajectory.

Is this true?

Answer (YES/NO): NO